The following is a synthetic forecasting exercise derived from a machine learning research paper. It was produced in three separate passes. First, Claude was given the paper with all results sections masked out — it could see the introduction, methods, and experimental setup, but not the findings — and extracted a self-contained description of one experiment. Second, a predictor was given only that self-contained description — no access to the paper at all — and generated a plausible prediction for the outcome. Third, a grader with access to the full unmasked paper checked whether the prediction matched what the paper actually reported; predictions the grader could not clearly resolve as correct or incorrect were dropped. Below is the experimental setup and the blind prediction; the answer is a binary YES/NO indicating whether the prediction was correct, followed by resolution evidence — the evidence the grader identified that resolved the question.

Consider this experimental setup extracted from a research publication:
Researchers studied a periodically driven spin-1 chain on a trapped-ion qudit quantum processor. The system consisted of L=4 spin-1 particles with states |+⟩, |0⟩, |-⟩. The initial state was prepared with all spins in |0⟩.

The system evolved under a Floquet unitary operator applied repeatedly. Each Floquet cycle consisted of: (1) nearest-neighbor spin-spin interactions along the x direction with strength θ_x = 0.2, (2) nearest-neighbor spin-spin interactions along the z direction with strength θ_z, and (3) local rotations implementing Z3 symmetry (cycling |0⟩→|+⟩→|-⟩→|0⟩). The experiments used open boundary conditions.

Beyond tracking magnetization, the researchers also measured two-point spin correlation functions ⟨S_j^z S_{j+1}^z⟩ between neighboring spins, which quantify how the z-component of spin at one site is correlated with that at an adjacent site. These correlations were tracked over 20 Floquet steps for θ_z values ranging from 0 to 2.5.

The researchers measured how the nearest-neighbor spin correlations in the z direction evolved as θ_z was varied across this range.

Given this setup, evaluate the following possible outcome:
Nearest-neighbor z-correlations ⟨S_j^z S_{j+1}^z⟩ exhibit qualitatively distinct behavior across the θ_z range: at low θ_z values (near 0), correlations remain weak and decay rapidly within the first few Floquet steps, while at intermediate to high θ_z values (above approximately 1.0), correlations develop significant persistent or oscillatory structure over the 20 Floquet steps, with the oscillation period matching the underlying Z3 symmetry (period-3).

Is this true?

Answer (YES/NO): YES